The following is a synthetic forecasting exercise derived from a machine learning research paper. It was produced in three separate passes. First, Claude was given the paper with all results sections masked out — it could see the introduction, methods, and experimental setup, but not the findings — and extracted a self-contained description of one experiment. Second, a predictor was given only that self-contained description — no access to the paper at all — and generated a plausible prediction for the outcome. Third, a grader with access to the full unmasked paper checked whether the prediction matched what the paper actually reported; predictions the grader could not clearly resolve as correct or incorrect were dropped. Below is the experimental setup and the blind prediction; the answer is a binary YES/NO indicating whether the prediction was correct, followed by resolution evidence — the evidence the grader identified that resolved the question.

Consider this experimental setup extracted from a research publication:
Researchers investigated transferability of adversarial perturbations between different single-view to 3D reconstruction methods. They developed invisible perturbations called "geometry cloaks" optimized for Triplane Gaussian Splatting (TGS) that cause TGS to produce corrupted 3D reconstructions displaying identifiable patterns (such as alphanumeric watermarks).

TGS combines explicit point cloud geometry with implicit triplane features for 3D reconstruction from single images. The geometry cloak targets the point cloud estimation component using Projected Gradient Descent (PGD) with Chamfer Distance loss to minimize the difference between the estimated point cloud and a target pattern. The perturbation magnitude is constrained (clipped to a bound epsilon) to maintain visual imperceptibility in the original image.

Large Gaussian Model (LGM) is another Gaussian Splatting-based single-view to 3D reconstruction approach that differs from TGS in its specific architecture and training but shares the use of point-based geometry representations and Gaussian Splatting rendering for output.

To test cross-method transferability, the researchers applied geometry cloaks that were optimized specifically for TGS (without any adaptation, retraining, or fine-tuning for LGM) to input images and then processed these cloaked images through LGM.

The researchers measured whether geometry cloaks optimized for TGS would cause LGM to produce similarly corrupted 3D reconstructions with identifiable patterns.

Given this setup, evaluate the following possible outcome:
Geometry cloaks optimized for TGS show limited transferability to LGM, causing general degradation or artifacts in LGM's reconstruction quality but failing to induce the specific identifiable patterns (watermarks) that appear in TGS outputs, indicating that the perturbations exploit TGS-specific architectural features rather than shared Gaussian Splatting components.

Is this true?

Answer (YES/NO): NO